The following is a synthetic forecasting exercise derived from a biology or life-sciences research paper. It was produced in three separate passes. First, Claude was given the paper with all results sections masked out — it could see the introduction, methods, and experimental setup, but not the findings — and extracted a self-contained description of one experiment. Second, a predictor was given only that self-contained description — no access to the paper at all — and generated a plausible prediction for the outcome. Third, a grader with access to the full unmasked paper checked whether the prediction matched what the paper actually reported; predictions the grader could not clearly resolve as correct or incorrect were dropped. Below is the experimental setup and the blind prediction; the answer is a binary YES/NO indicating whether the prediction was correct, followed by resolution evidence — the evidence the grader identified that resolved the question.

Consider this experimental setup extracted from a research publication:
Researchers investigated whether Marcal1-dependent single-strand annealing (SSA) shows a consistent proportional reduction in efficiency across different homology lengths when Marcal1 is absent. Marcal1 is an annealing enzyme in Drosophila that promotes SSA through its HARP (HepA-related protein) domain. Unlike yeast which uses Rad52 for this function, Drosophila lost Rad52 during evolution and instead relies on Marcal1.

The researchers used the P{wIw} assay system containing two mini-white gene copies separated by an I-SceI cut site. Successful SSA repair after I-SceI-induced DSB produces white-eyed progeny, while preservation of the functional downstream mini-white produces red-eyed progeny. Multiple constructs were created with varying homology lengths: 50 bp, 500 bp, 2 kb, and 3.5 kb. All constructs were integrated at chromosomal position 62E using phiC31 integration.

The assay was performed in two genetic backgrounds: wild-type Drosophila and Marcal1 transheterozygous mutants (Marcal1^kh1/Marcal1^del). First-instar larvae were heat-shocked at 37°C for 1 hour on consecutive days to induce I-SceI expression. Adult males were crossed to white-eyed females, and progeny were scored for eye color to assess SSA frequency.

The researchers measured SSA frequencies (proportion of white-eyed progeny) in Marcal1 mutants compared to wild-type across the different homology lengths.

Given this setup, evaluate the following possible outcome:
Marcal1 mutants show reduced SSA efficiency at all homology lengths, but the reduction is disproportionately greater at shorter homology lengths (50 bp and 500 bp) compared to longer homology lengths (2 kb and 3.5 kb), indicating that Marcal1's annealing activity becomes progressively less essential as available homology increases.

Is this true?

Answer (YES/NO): NO